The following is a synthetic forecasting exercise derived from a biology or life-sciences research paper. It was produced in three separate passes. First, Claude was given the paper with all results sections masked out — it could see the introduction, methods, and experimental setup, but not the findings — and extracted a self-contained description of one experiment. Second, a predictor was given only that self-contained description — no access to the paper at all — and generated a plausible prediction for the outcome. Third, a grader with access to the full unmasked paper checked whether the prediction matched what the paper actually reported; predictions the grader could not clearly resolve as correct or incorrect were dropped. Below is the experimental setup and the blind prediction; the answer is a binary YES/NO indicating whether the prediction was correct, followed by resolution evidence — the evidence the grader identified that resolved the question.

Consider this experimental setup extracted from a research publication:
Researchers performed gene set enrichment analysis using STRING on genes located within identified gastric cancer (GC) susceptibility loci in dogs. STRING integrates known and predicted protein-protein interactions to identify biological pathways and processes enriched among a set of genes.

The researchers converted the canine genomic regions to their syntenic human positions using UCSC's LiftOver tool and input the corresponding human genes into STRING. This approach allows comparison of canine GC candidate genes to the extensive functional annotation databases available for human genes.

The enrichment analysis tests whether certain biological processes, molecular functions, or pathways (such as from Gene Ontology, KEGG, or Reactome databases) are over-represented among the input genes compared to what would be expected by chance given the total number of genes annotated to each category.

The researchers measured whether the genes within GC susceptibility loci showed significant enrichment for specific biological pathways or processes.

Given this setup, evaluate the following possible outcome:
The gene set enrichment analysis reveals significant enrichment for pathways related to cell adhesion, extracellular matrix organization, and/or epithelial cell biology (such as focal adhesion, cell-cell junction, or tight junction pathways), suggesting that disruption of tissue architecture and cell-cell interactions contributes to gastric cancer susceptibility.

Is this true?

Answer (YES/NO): NO